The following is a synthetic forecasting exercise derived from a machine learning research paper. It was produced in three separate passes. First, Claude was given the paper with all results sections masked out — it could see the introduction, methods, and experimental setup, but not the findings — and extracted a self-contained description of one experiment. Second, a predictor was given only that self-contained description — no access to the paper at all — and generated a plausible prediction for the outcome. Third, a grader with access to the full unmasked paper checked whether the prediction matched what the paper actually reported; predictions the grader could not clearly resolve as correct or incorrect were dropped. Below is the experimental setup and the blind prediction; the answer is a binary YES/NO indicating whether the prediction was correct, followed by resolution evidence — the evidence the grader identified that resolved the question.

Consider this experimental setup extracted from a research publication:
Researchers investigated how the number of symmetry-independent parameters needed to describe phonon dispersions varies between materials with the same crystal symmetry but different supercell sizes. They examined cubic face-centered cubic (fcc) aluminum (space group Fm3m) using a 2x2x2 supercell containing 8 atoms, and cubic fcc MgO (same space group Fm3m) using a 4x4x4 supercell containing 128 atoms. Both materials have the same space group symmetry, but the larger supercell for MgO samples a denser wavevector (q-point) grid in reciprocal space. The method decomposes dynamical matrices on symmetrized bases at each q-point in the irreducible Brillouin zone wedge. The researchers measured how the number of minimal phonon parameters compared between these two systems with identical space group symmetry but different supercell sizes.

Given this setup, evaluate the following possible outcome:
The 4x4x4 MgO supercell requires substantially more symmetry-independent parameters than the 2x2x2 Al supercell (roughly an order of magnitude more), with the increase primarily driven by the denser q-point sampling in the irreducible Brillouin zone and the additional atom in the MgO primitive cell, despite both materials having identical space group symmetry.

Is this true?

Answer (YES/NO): YES